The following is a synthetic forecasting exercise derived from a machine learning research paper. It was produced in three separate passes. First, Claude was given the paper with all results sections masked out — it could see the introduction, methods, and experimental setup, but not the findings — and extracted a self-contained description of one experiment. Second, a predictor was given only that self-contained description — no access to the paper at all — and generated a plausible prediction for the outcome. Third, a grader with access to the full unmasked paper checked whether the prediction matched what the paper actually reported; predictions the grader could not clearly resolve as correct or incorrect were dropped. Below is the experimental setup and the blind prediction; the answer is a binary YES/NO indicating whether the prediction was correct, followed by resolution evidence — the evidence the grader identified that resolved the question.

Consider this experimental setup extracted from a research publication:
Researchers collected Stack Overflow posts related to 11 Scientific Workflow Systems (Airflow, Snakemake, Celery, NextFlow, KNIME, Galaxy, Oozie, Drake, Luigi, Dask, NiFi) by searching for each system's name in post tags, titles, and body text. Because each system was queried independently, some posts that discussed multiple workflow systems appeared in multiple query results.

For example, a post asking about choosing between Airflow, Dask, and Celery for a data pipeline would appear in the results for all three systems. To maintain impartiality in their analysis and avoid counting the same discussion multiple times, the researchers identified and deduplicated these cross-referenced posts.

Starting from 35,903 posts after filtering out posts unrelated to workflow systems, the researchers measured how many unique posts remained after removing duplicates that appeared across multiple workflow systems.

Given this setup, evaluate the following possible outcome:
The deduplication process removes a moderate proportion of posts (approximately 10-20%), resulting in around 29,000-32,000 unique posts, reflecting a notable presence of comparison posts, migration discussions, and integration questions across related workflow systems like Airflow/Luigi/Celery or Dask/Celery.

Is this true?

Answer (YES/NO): NO